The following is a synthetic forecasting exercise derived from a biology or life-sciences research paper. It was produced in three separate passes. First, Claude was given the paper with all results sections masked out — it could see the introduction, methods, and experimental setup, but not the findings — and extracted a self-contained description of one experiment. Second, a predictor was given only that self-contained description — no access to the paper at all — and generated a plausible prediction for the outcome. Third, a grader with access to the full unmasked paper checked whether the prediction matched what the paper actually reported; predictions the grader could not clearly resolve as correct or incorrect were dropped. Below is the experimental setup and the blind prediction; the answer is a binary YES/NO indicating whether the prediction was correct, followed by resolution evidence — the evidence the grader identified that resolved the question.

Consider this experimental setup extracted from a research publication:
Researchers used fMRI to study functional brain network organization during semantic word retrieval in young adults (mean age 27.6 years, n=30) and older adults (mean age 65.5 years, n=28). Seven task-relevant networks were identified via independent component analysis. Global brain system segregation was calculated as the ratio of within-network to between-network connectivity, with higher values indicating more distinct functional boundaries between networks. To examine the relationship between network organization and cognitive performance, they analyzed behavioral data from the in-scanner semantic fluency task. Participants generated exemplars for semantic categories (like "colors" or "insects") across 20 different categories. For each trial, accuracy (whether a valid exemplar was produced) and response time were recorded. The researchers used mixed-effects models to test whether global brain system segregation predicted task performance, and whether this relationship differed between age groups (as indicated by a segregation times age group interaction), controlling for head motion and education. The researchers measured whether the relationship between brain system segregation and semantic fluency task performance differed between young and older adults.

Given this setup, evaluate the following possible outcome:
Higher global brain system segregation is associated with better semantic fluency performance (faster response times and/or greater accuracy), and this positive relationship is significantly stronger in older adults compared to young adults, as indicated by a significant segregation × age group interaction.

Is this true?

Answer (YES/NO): NO